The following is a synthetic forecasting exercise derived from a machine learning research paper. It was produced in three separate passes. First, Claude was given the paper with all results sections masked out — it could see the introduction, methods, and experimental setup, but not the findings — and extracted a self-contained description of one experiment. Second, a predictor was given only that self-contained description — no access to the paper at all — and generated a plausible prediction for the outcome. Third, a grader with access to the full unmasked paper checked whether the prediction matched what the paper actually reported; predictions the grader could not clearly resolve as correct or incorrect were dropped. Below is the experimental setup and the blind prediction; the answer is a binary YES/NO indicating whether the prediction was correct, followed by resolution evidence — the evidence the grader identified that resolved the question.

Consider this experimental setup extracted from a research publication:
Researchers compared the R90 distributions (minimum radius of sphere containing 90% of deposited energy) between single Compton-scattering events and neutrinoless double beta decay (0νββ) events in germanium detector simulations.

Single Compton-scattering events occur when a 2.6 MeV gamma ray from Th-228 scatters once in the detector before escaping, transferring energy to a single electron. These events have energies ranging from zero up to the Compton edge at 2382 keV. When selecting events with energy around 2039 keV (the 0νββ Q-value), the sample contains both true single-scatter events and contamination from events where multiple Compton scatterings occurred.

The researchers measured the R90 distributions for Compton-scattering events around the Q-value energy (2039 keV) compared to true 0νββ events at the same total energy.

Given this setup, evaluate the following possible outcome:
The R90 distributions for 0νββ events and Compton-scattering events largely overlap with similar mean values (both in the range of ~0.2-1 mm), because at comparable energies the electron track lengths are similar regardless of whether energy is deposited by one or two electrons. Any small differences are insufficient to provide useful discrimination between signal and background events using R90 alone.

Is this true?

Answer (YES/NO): YES